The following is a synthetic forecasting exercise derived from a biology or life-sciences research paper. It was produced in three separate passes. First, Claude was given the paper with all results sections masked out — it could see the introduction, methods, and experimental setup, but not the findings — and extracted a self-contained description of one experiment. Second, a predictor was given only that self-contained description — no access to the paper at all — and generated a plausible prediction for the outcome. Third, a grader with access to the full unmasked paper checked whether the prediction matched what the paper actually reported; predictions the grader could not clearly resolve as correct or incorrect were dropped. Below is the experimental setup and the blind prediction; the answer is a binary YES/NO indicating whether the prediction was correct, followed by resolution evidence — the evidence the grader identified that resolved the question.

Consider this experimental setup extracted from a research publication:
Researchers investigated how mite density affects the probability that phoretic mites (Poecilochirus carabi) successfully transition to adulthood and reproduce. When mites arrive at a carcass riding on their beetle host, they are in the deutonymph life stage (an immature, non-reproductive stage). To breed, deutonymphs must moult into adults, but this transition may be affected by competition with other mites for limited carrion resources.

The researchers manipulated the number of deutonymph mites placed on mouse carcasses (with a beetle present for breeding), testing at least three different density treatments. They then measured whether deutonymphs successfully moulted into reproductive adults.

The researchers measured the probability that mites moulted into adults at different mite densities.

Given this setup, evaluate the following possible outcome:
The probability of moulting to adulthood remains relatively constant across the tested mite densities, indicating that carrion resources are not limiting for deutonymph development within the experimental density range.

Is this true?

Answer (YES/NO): NO